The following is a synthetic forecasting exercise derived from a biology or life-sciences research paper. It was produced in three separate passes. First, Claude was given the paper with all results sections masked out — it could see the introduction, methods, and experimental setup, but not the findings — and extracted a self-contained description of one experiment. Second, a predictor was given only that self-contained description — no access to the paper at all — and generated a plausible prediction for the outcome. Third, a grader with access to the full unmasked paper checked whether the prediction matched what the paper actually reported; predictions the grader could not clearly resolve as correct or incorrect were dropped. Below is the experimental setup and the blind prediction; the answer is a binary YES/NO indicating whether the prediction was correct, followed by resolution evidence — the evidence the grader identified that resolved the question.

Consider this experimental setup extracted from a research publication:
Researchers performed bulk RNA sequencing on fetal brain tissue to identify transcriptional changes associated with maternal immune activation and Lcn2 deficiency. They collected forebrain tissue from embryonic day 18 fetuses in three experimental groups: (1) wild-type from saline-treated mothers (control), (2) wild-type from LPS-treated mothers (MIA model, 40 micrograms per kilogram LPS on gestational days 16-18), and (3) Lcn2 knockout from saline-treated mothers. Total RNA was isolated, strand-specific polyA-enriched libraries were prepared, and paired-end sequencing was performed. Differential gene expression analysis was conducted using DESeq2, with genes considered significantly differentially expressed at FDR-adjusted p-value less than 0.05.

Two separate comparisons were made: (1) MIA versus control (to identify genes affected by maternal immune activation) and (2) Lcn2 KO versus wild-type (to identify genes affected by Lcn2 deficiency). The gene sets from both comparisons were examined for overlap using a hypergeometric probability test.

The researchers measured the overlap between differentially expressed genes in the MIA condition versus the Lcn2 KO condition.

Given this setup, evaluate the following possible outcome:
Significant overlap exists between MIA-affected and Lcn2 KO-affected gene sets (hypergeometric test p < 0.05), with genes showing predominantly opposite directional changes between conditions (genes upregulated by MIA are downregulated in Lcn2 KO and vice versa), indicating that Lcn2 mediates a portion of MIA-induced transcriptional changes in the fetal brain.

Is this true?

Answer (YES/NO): NO